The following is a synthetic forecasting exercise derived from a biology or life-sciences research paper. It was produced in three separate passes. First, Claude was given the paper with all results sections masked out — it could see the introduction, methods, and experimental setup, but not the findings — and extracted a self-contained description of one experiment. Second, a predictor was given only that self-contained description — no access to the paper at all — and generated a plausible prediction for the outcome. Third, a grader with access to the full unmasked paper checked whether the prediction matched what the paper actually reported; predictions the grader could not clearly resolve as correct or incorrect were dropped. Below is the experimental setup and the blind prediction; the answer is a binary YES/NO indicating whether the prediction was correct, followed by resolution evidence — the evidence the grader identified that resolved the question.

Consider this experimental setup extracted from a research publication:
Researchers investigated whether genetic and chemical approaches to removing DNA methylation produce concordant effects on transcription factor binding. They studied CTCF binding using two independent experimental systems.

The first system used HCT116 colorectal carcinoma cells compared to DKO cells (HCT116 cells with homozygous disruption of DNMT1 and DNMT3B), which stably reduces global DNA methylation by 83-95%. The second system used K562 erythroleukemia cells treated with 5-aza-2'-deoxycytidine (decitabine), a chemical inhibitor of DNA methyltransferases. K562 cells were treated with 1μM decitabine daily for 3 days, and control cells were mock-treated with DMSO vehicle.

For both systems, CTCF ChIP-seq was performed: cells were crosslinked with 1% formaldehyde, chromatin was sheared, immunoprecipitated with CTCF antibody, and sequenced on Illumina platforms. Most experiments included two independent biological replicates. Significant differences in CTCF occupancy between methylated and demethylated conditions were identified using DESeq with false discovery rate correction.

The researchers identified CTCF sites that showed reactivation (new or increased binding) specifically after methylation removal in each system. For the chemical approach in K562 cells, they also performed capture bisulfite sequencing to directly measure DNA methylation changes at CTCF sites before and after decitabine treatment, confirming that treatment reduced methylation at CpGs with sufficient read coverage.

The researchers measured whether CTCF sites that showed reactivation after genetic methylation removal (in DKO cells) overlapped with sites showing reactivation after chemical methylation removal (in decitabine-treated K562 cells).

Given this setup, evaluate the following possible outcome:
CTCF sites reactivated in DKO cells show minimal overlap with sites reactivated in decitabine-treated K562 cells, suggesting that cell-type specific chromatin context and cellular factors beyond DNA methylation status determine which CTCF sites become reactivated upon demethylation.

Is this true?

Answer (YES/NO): NO